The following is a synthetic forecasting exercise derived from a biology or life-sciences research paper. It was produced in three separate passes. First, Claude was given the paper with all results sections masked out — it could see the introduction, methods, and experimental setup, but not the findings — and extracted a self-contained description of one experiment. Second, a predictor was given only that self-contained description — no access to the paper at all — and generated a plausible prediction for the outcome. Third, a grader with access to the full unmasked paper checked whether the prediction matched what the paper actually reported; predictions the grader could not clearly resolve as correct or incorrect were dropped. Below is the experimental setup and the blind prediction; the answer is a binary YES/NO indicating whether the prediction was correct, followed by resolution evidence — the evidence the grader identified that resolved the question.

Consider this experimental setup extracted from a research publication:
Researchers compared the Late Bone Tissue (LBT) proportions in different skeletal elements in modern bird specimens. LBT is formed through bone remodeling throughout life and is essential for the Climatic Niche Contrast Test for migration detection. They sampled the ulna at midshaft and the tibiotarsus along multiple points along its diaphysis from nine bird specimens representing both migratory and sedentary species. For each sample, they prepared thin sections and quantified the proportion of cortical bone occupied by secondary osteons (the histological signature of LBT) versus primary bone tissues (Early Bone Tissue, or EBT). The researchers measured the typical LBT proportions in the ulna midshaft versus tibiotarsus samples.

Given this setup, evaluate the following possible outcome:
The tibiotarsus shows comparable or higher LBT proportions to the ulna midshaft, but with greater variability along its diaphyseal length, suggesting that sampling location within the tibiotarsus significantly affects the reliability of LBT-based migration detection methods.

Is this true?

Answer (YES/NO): NO